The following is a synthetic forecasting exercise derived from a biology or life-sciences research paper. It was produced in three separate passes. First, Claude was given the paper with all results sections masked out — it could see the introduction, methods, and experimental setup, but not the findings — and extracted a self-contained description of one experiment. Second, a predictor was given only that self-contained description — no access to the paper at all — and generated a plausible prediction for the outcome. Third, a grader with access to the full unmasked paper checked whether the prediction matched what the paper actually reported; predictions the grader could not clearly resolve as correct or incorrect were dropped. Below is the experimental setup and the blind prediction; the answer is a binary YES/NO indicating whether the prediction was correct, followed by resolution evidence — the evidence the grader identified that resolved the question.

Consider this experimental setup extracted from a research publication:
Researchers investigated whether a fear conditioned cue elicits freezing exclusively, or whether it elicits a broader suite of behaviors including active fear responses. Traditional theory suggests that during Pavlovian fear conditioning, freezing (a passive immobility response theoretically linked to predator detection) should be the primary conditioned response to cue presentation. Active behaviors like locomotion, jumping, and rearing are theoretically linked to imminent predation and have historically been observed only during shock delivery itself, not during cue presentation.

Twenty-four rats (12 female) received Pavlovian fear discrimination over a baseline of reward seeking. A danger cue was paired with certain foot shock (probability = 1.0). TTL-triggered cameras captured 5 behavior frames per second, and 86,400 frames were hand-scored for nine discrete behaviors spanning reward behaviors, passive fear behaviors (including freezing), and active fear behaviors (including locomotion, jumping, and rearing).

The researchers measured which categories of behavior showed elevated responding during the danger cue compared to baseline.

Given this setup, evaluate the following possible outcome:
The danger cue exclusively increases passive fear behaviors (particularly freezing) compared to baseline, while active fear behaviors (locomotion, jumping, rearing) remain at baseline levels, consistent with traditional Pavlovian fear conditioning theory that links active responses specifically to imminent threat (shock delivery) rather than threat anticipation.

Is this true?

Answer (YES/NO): NO